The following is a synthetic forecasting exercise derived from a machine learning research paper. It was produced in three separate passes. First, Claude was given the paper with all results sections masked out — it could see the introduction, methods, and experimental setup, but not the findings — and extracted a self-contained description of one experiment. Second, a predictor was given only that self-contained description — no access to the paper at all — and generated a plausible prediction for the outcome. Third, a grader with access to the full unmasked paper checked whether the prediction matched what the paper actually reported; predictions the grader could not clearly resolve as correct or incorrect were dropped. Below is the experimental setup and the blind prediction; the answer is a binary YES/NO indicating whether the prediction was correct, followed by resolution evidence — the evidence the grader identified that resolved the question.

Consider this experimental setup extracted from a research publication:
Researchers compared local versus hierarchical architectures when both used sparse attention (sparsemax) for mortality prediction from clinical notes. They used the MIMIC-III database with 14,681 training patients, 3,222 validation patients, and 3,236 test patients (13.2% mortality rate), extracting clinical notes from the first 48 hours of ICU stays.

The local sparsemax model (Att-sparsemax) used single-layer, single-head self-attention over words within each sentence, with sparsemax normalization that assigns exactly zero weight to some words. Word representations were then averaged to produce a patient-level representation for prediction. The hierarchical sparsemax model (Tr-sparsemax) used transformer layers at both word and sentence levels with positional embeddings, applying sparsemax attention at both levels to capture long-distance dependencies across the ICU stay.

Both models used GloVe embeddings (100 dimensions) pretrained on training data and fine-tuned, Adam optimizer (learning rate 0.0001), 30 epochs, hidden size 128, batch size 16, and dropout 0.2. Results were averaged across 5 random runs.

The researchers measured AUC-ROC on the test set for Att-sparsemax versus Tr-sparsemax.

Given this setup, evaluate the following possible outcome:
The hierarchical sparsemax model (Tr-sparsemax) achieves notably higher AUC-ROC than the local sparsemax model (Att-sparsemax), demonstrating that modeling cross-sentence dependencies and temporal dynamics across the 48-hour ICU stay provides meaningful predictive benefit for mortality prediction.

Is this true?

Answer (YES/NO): NO